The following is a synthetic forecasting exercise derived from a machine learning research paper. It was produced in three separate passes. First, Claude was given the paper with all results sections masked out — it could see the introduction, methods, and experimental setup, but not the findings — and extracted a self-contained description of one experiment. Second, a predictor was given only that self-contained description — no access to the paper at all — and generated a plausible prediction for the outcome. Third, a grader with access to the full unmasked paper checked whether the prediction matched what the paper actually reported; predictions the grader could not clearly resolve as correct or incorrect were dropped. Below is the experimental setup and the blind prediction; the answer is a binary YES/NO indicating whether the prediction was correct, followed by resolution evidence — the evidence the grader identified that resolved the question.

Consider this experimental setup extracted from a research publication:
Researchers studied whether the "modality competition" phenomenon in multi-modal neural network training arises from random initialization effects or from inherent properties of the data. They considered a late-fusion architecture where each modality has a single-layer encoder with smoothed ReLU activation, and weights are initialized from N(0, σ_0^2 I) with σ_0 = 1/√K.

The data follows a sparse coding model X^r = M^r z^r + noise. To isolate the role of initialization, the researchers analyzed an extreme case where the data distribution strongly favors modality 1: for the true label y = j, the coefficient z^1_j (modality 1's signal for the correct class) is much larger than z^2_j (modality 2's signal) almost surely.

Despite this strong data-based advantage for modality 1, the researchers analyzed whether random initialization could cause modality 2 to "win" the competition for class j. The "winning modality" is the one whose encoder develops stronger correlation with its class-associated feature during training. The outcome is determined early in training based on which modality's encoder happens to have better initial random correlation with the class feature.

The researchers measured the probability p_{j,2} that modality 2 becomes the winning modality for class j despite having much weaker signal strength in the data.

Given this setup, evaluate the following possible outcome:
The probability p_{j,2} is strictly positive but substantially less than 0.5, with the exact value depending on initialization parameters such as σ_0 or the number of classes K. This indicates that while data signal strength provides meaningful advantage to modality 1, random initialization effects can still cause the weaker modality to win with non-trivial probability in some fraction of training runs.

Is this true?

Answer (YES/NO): YES